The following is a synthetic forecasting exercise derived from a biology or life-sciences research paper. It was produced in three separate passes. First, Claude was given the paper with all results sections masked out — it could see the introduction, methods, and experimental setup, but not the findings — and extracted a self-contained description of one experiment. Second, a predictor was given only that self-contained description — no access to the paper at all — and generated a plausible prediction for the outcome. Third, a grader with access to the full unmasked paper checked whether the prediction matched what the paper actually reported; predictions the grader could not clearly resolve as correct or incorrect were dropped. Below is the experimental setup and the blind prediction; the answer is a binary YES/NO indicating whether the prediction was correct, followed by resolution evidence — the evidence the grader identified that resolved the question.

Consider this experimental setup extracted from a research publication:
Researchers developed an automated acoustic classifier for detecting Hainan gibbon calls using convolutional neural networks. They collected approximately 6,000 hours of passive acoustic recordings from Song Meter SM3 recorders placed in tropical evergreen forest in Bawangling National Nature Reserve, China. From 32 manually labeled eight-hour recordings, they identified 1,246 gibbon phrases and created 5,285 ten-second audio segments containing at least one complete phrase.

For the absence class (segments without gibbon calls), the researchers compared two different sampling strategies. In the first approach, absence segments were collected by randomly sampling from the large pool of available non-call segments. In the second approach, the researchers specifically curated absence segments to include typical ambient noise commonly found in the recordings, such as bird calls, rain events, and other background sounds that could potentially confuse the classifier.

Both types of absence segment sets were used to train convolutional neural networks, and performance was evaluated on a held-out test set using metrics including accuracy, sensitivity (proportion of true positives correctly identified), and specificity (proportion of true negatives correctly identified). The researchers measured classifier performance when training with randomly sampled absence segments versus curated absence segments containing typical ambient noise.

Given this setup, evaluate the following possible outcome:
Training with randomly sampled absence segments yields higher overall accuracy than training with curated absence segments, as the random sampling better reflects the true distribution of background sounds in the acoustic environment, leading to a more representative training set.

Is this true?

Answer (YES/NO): NO